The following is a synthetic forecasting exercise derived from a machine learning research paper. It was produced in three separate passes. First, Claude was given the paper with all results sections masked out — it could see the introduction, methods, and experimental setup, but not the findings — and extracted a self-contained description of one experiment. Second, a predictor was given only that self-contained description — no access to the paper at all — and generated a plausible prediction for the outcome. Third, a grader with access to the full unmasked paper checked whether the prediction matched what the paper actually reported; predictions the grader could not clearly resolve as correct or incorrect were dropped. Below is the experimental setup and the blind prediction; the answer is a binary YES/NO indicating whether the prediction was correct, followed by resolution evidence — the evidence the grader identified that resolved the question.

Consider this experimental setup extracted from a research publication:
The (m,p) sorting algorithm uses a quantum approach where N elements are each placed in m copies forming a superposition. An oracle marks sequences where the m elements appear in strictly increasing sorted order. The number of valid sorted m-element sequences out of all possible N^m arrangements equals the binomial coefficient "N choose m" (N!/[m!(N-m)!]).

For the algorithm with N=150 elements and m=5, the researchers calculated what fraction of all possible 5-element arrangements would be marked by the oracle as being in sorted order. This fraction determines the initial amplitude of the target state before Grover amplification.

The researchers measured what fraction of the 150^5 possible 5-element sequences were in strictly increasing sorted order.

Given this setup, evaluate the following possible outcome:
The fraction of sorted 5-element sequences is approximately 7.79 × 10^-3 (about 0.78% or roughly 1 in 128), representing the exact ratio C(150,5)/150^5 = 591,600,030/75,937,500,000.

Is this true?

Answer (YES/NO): YES